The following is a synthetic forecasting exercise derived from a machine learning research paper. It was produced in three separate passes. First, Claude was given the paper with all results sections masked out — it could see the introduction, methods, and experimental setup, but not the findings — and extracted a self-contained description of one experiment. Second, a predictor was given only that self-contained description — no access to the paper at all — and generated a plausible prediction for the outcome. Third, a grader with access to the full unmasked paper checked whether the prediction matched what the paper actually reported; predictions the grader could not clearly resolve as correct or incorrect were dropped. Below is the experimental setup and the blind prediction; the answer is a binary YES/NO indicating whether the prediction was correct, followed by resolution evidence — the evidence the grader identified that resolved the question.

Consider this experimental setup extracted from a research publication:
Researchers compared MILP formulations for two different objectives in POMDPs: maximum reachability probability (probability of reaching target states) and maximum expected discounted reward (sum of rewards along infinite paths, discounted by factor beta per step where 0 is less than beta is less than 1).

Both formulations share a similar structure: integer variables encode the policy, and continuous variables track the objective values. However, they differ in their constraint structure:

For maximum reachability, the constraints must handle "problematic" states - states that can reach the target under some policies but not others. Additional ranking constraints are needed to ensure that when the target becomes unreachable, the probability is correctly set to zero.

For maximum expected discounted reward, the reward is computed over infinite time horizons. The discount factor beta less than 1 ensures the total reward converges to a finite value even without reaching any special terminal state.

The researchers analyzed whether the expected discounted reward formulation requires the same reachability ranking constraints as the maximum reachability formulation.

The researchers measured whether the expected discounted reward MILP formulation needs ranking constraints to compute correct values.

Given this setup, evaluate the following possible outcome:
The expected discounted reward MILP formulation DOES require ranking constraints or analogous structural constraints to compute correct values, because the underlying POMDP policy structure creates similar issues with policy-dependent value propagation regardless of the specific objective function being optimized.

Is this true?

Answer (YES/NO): NO